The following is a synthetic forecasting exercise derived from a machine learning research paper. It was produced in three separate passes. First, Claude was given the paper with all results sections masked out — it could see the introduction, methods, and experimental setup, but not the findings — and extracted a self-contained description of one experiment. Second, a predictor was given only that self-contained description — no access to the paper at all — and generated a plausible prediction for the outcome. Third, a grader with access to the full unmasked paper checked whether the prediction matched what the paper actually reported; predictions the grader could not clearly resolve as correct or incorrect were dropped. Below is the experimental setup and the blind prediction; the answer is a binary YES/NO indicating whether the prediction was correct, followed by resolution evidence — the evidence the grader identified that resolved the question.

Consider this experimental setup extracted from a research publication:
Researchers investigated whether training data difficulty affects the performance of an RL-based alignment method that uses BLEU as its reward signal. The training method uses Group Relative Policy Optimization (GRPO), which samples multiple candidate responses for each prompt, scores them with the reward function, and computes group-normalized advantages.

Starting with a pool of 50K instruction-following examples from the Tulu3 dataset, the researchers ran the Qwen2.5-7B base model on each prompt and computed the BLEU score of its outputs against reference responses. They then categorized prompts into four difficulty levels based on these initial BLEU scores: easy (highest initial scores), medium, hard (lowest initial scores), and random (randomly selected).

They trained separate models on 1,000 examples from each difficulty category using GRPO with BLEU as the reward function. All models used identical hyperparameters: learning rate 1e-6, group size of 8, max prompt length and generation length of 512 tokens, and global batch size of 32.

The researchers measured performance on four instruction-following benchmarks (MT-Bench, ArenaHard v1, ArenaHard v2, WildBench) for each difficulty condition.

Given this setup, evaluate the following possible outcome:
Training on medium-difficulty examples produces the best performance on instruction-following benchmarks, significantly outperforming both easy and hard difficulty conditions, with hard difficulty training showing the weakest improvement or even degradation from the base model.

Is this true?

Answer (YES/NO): NO